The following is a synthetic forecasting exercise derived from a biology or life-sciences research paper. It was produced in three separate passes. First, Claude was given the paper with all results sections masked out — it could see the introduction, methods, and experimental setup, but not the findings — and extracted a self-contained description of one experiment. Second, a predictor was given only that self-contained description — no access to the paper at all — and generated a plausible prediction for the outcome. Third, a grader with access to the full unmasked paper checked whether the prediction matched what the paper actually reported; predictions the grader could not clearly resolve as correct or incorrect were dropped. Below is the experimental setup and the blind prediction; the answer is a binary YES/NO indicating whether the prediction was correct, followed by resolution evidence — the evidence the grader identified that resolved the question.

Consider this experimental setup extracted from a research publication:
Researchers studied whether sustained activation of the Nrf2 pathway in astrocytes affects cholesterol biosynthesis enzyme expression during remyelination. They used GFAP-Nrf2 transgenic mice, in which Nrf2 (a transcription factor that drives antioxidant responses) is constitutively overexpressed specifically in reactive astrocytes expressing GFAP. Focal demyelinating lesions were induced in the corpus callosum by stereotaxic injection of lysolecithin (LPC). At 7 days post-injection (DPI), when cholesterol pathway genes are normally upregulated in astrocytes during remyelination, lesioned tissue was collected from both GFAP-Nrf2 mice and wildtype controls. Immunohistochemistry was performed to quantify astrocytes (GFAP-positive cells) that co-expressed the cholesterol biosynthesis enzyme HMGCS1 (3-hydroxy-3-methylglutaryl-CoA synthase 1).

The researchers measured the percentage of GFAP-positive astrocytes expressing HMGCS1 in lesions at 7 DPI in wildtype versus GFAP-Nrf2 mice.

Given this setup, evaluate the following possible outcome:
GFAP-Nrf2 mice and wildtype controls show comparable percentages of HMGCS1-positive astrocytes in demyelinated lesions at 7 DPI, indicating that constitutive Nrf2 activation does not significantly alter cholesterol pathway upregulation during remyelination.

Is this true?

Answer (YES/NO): NO